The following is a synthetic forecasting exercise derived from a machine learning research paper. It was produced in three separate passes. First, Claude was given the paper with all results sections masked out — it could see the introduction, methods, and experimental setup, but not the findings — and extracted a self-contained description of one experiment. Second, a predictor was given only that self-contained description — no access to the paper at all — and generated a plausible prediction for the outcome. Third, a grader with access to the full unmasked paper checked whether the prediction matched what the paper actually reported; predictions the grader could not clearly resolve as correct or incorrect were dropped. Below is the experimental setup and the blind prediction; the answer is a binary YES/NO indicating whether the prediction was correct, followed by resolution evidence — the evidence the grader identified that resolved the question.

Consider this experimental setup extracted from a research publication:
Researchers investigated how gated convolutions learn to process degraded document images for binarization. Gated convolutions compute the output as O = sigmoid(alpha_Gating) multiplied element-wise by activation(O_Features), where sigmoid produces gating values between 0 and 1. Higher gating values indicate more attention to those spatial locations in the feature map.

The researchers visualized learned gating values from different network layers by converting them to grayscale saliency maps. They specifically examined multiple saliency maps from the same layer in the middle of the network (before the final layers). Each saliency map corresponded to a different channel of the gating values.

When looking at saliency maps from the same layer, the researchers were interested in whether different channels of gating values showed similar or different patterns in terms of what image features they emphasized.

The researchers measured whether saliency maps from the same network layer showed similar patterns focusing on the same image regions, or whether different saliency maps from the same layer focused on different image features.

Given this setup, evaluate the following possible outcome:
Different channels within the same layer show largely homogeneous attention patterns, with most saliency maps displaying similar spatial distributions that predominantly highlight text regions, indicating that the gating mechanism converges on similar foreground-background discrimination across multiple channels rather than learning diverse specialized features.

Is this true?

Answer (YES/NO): NO